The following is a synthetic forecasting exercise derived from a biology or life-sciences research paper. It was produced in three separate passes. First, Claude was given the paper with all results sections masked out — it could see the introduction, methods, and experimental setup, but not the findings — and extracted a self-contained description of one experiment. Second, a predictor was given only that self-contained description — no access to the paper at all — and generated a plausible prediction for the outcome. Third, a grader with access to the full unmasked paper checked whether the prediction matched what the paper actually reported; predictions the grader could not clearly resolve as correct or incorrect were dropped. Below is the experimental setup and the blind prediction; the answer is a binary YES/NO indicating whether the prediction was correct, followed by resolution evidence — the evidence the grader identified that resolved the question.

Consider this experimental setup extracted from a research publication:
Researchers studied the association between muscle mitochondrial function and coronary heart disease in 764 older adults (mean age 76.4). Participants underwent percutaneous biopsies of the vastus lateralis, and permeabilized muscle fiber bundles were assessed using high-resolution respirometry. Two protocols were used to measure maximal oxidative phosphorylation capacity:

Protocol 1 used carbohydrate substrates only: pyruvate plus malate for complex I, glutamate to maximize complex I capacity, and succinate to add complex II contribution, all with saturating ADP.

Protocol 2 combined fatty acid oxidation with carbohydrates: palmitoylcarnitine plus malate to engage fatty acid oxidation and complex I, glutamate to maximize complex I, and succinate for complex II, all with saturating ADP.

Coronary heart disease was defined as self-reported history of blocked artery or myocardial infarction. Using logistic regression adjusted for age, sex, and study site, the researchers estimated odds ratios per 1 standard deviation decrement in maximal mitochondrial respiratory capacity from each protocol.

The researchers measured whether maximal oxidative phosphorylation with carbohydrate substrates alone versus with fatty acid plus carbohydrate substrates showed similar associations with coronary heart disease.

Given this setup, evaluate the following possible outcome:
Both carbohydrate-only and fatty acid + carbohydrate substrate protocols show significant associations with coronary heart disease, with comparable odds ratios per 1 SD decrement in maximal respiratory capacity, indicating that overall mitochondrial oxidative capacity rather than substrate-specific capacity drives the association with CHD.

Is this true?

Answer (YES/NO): NO